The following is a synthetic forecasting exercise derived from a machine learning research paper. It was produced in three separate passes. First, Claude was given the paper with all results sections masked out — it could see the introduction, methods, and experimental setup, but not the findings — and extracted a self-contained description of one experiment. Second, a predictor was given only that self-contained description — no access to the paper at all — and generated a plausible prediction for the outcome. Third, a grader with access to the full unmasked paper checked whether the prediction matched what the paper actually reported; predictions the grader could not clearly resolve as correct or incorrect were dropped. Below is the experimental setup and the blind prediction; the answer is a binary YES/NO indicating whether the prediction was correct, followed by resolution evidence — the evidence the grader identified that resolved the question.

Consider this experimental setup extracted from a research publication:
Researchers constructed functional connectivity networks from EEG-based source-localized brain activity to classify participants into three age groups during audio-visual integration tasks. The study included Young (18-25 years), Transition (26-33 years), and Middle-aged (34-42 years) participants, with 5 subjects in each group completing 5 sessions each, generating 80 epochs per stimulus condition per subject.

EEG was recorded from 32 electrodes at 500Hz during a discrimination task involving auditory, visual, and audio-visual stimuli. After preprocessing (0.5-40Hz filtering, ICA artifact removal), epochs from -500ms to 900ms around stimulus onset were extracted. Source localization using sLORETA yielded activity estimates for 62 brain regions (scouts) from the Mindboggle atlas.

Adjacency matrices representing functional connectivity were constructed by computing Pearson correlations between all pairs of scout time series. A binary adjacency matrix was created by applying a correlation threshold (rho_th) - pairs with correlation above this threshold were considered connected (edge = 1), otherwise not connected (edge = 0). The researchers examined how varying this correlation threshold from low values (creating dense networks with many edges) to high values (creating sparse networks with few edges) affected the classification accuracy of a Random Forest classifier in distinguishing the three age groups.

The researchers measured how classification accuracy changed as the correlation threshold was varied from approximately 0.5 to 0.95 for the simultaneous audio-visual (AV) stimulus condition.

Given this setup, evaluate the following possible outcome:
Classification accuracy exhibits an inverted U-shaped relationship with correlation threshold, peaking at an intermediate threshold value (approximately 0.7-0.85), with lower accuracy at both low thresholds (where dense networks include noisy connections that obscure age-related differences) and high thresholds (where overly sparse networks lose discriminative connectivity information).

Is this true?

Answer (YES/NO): YES